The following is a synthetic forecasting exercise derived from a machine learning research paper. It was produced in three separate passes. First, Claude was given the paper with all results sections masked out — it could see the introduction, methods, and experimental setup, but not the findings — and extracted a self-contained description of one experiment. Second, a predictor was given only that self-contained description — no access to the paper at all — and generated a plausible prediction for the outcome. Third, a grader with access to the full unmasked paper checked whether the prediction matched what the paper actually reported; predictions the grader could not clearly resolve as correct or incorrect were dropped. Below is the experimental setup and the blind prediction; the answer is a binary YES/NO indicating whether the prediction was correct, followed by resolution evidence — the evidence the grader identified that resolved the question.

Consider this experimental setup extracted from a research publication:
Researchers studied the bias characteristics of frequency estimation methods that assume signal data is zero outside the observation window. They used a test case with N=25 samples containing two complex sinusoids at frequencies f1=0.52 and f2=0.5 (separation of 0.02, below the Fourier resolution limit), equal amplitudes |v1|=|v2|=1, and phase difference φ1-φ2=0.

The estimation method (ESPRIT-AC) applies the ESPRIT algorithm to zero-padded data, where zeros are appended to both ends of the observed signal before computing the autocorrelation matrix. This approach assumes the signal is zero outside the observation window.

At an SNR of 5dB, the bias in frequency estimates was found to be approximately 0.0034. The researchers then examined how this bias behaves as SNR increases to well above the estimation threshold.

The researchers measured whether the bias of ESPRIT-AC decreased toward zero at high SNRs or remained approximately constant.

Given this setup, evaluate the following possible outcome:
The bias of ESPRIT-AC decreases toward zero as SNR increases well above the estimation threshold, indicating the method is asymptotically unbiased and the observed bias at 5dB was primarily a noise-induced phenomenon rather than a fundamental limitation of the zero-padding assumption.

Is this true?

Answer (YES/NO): NO